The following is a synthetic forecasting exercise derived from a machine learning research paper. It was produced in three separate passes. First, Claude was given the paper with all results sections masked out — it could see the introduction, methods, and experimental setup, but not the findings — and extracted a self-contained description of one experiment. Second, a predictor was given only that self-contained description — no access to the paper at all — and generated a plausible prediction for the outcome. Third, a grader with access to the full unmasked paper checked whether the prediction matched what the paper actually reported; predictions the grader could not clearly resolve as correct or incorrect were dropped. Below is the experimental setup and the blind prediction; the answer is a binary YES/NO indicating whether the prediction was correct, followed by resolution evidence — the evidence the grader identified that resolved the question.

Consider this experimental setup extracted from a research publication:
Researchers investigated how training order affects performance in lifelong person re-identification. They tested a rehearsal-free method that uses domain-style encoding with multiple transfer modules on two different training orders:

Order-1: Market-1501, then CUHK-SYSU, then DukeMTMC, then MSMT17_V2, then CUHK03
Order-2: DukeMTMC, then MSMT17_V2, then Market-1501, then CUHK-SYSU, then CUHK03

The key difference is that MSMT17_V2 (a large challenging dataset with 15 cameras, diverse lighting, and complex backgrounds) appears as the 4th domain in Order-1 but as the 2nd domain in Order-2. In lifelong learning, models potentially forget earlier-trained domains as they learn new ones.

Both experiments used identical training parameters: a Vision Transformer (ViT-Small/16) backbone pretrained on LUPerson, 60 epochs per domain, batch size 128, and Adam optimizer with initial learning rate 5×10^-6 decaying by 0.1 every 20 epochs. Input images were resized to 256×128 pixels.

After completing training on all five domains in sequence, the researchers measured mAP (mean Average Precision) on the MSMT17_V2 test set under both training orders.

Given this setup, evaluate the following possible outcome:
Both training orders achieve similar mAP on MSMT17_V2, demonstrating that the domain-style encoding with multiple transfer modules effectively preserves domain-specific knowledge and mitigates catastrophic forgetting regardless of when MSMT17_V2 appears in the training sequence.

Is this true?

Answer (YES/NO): NO